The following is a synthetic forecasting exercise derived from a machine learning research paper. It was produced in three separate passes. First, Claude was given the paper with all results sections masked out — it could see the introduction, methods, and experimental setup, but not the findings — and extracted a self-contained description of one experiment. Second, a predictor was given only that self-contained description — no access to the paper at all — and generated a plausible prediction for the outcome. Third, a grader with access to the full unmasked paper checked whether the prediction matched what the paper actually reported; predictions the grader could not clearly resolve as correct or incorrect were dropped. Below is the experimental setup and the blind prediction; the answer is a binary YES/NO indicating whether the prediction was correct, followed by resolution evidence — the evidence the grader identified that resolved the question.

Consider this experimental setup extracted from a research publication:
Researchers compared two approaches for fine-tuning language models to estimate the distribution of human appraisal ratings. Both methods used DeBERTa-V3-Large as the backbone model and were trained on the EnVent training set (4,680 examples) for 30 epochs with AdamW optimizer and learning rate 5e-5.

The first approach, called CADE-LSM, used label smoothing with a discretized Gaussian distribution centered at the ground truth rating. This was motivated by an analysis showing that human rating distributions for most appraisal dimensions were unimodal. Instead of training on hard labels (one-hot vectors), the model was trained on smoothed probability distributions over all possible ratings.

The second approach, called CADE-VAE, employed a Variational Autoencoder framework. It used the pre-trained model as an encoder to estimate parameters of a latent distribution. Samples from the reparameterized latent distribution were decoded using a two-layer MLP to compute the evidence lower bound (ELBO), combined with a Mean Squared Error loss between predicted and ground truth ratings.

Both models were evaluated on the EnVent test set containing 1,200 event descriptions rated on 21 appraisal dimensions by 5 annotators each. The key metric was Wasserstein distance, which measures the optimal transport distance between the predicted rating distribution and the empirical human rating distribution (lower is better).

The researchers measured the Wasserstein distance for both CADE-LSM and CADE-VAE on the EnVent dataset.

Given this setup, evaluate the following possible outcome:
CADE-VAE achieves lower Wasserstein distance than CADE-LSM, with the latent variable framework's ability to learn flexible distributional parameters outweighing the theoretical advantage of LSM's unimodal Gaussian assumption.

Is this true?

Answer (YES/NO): NO